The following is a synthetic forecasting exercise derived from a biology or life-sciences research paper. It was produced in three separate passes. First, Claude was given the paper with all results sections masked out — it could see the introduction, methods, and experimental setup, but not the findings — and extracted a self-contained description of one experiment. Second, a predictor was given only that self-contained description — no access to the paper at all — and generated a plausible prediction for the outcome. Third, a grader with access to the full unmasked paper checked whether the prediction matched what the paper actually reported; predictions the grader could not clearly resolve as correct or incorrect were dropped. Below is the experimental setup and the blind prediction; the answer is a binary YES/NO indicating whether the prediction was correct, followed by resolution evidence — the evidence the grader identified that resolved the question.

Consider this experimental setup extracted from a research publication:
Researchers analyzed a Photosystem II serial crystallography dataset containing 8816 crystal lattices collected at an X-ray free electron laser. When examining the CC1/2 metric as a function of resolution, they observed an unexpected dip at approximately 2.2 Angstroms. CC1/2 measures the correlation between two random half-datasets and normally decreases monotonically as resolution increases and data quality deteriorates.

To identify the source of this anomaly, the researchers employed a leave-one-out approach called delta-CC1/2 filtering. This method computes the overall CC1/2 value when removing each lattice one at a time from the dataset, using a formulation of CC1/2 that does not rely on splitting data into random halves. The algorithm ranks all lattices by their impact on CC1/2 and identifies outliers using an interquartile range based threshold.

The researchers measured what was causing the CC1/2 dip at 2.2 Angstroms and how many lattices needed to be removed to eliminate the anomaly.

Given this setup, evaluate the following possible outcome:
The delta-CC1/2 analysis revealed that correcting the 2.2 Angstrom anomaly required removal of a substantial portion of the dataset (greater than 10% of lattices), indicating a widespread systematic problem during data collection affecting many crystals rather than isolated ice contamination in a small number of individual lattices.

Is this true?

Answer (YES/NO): NO